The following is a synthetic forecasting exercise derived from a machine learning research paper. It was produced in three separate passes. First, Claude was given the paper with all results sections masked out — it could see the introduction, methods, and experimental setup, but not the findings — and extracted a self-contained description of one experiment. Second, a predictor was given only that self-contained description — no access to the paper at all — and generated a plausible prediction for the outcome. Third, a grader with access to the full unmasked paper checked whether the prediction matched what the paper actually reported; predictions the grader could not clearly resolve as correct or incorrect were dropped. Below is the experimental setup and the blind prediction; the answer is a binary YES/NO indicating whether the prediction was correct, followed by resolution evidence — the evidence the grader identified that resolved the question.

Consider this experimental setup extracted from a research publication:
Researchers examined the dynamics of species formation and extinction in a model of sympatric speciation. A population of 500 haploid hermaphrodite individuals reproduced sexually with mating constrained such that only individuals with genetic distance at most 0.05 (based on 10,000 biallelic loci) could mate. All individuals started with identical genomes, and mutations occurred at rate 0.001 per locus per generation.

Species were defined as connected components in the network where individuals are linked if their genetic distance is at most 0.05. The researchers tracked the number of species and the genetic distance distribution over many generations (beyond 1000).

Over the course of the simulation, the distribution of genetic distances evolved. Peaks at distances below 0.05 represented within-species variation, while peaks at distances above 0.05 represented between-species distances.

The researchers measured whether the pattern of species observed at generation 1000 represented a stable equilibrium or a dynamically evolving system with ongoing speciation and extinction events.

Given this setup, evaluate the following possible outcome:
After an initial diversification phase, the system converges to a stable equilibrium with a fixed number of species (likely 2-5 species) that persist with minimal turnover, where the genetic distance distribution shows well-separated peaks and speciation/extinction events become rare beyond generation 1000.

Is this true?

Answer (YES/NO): NO